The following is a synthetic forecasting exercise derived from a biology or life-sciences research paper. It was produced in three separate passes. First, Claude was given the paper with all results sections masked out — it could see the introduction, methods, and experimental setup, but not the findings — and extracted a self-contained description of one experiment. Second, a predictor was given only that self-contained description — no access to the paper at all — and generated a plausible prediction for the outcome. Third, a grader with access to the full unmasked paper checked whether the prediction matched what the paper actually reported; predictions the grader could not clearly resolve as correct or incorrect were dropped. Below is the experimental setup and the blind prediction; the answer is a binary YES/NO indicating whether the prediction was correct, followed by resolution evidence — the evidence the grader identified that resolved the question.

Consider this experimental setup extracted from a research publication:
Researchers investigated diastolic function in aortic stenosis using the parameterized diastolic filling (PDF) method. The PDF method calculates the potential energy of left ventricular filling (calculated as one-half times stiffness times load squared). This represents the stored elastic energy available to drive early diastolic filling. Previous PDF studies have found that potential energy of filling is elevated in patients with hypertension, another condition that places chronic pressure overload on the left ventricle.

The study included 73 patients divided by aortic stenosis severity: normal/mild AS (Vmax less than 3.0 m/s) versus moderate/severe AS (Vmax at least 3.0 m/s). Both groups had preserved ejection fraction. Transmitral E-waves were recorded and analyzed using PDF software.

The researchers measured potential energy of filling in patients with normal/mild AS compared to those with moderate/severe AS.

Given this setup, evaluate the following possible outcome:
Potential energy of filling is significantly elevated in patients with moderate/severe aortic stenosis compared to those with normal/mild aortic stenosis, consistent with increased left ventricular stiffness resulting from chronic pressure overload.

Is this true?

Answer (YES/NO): NO